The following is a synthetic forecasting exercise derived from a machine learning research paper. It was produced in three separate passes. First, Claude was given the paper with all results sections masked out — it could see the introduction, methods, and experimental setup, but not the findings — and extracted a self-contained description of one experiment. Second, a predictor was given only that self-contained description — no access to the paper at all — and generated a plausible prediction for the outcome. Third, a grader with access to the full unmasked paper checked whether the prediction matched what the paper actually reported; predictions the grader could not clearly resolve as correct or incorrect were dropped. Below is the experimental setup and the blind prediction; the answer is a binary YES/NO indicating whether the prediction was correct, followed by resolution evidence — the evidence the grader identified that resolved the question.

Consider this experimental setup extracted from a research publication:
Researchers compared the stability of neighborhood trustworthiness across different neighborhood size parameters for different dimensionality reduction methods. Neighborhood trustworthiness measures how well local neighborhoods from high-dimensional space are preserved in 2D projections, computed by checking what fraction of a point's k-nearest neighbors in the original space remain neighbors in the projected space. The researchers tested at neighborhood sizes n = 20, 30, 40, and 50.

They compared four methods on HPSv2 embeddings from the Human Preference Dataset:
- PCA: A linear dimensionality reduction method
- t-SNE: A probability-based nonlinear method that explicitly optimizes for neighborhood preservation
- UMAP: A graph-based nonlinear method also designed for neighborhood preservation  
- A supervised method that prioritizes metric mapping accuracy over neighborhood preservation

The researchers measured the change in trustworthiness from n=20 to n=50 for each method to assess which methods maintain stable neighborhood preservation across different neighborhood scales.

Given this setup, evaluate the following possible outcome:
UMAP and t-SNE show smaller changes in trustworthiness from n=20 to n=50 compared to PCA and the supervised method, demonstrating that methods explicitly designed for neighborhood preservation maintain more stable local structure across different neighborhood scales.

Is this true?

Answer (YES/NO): NO